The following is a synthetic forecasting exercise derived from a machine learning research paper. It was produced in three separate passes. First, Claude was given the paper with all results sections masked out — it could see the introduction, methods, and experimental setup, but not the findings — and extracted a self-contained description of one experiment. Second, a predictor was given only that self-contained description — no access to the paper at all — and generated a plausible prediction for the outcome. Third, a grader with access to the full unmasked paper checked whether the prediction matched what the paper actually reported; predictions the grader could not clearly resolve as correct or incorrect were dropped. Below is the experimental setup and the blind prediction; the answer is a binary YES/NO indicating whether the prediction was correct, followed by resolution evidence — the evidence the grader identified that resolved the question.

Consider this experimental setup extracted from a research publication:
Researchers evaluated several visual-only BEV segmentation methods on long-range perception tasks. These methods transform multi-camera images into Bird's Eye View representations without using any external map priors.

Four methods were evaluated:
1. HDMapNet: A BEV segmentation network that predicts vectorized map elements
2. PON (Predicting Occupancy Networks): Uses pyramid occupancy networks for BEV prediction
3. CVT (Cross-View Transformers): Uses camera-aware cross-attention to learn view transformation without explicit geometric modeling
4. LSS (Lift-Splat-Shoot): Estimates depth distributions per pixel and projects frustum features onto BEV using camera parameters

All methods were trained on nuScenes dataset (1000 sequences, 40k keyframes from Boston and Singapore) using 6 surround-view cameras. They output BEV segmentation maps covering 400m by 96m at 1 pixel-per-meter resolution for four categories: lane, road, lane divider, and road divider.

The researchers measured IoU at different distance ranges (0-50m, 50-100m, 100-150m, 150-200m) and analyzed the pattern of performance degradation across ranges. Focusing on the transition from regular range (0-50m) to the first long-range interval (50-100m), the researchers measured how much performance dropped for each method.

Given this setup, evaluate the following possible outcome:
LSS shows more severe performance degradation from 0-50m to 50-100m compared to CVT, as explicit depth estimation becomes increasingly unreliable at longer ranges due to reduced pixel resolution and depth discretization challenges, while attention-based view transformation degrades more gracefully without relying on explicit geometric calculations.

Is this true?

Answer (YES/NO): NO